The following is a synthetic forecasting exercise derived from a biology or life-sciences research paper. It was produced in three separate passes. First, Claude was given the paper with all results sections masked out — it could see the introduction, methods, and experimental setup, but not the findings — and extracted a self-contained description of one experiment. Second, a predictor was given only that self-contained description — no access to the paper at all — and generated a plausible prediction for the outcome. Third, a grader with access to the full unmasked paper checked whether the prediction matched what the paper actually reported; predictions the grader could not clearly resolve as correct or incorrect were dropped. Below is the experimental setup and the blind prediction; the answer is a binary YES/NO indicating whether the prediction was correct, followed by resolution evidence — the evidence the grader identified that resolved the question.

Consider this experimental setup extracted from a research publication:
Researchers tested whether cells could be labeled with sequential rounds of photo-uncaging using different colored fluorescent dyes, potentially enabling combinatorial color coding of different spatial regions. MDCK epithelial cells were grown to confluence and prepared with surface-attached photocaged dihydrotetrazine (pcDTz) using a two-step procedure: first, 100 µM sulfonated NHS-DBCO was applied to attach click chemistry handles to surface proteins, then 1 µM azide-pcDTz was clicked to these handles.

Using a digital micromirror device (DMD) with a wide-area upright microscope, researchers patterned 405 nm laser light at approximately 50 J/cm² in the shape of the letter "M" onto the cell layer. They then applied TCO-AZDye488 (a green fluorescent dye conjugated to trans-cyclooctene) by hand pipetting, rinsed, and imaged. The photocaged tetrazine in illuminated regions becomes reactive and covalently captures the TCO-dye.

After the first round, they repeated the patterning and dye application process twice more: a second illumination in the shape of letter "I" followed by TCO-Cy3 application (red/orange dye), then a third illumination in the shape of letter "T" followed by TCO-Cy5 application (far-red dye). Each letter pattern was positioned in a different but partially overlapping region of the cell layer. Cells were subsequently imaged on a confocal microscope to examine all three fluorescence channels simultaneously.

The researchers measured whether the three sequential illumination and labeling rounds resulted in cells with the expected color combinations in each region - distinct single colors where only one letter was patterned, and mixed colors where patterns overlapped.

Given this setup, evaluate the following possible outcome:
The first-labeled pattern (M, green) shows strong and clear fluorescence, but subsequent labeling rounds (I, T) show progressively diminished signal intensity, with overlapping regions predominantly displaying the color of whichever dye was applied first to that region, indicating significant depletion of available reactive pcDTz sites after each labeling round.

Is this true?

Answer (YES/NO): NO